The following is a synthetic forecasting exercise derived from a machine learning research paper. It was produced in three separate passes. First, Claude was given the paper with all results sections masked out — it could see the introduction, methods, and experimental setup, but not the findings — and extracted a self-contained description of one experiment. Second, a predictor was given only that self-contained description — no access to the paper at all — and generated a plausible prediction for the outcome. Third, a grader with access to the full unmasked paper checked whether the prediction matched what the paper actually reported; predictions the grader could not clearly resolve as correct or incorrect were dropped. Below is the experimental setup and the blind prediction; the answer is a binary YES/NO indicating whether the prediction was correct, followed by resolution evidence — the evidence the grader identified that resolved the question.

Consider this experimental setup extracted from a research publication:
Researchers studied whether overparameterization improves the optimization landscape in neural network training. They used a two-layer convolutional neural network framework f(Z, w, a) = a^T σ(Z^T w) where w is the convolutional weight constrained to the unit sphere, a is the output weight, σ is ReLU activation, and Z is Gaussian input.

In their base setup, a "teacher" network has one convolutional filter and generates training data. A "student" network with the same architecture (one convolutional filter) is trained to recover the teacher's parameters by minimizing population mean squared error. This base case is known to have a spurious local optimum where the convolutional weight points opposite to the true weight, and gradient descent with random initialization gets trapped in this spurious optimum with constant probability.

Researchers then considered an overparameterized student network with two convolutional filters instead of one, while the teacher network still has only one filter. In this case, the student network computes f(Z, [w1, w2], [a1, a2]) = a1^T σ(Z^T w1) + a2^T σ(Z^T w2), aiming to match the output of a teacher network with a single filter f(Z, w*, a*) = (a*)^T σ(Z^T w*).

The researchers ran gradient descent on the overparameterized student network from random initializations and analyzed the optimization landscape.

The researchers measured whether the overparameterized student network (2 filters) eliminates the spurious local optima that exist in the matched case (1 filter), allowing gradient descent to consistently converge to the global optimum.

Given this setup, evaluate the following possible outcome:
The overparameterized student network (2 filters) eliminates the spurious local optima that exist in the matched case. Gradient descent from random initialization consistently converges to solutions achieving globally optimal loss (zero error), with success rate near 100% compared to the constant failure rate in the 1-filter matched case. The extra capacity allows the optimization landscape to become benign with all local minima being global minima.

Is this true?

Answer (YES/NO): NO